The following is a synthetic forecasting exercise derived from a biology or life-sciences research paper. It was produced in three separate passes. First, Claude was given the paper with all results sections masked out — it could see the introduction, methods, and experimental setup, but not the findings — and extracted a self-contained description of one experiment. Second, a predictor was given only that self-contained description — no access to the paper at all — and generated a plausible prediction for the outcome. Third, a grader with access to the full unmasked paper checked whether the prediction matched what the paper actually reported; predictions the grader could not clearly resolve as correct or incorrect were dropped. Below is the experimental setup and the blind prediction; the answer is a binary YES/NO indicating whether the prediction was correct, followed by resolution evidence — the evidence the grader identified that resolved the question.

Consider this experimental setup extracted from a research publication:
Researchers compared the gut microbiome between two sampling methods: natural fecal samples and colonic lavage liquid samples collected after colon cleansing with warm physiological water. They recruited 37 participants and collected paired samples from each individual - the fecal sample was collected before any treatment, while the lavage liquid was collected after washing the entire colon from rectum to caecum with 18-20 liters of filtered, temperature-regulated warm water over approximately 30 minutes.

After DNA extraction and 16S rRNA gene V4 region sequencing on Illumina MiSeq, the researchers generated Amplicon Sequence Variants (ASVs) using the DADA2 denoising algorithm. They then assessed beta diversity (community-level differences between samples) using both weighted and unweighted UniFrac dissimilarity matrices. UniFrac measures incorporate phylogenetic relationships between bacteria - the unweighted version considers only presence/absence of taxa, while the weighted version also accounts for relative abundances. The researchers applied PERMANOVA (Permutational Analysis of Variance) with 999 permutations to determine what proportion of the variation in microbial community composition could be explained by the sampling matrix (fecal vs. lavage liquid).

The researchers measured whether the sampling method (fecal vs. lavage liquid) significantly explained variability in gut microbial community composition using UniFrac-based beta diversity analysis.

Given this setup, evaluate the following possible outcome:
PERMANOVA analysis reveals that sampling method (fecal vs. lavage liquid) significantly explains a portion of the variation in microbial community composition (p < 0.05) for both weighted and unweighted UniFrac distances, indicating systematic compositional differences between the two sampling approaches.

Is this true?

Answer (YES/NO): NO